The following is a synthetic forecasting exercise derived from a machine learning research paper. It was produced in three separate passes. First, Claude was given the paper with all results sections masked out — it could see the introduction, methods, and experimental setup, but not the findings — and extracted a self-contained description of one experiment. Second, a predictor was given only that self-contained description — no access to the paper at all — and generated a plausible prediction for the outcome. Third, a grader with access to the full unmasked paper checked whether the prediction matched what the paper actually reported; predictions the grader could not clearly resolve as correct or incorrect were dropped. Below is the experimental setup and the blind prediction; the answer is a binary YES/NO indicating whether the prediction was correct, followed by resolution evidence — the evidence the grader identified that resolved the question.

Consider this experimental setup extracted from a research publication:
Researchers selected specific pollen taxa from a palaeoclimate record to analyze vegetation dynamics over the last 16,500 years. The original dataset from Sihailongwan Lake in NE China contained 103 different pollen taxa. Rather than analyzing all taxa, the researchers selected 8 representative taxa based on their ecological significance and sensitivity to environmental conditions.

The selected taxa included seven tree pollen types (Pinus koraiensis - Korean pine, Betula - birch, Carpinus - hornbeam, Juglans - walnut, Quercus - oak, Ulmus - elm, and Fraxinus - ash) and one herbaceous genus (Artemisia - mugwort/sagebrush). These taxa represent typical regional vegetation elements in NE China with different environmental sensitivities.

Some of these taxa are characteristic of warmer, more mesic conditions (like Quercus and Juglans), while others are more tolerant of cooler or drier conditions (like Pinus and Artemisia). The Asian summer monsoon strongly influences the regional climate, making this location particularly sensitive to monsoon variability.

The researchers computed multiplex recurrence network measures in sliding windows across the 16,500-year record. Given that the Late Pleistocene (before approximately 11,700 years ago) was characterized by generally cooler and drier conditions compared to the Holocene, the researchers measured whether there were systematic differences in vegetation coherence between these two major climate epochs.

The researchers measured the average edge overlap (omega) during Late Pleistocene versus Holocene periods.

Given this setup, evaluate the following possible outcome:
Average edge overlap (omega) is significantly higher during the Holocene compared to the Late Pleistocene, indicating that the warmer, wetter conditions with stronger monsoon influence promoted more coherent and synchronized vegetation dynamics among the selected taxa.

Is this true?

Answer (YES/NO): NO